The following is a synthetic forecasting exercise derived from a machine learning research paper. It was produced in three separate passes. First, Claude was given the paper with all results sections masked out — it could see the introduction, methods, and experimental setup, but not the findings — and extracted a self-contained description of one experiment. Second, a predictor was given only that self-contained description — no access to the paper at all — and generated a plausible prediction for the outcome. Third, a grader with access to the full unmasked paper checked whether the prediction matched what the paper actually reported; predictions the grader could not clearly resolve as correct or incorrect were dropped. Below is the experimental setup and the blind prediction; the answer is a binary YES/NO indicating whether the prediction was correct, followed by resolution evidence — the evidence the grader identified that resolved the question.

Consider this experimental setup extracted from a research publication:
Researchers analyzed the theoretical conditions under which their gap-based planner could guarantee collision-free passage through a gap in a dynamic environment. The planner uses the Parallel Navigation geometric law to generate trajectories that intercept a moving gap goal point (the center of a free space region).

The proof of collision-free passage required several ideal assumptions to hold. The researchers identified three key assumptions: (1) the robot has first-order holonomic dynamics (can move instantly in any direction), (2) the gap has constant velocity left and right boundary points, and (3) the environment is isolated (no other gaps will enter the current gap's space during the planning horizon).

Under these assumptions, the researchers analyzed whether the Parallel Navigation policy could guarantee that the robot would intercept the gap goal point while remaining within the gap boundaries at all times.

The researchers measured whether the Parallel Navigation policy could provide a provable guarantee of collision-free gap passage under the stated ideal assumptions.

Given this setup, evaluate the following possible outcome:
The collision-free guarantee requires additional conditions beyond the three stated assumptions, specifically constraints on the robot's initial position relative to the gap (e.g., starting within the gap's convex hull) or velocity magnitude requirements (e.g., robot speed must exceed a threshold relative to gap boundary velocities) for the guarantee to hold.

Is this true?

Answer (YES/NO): NO